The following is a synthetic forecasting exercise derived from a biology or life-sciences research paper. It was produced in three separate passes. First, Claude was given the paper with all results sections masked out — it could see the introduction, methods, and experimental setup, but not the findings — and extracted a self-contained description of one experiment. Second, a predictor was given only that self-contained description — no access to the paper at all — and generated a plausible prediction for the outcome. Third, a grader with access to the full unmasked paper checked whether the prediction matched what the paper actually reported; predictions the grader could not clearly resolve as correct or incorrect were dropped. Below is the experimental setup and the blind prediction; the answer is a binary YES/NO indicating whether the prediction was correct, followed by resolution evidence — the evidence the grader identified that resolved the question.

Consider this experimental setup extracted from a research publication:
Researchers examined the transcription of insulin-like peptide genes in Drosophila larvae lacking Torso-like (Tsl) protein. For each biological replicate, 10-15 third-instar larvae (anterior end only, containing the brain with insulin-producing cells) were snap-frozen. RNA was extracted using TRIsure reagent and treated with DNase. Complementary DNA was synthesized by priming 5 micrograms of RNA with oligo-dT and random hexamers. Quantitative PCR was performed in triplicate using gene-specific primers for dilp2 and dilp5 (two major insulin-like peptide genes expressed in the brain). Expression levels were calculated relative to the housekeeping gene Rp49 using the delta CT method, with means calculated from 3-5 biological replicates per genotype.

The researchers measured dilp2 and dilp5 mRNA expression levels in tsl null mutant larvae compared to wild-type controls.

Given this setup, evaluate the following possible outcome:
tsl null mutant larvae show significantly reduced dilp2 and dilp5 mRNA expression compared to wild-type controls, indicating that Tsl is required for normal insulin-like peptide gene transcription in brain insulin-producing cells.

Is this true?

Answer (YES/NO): NO